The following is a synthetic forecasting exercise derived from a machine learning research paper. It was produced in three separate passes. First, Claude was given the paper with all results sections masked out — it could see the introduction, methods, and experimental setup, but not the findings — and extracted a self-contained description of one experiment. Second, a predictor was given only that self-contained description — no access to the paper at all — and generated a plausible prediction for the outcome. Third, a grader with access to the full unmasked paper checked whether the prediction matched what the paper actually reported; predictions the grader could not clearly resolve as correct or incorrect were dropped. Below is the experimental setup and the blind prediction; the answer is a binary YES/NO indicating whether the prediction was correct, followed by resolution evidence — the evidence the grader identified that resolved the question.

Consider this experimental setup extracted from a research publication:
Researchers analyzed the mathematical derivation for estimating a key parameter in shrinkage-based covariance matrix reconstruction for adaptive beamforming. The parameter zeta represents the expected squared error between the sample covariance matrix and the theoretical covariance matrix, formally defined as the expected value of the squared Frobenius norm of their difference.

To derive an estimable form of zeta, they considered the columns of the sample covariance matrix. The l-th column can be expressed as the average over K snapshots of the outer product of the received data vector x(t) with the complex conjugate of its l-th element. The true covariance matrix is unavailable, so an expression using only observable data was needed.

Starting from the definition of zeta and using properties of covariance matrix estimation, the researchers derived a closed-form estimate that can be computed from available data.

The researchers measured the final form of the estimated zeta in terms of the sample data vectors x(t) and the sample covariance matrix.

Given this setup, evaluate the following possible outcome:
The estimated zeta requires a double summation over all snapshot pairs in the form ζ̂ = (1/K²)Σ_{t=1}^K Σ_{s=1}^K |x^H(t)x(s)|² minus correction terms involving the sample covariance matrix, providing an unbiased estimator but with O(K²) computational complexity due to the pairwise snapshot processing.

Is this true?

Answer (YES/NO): NO